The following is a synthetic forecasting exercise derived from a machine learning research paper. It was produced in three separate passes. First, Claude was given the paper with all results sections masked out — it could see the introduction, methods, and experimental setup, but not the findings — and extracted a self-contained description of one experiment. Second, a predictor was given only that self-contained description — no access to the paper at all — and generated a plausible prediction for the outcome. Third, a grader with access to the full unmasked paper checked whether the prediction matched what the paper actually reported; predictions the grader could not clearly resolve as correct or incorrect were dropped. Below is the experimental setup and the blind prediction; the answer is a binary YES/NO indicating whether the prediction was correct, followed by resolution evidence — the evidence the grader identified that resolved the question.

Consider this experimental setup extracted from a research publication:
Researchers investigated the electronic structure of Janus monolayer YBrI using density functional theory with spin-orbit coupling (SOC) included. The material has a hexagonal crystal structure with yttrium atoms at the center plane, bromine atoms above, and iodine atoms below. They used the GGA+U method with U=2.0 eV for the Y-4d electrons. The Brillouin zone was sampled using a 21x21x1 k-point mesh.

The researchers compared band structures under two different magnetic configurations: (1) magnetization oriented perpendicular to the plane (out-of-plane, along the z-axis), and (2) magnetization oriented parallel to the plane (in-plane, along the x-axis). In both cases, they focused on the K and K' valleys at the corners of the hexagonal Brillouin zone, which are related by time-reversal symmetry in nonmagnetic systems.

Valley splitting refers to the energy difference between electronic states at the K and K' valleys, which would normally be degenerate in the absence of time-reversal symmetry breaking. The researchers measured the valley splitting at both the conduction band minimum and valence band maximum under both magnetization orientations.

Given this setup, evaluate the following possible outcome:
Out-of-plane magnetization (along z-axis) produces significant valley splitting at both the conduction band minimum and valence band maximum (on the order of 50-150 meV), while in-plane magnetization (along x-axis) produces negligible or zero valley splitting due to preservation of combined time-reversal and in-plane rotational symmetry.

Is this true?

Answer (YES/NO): YES